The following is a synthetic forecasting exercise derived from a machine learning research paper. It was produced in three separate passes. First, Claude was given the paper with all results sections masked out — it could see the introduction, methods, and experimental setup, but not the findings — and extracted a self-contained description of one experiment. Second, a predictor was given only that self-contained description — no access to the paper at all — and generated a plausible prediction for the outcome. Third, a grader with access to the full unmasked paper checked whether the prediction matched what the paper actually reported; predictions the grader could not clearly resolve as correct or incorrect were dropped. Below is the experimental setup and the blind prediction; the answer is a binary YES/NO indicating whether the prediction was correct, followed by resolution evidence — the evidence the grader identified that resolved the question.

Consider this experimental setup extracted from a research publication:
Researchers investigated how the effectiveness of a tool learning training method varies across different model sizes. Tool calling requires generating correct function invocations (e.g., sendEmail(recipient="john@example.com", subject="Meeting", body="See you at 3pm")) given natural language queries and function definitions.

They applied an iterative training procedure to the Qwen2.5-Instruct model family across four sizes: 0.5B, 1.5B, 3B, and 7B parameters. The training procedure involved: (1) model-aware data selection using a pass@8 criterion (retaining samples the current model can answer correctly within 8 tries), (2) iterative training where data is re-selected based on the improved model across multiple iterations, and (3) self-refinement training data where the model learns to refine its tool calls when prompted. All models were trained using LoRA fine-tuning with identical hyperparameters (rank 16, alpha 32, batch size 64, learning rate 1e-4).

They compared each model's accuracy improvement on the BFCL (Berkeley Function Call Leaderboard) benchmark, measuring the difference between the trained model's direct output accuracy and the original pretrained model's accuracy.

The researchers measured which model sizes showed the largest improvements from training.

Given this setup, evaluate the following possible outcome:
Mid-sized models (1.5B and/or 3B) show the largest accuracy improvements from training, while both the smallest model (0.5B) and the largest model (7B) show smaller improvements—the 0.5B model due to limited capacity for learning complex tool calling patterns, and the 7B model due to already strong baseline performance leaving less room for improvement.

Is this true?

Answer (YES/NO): NO